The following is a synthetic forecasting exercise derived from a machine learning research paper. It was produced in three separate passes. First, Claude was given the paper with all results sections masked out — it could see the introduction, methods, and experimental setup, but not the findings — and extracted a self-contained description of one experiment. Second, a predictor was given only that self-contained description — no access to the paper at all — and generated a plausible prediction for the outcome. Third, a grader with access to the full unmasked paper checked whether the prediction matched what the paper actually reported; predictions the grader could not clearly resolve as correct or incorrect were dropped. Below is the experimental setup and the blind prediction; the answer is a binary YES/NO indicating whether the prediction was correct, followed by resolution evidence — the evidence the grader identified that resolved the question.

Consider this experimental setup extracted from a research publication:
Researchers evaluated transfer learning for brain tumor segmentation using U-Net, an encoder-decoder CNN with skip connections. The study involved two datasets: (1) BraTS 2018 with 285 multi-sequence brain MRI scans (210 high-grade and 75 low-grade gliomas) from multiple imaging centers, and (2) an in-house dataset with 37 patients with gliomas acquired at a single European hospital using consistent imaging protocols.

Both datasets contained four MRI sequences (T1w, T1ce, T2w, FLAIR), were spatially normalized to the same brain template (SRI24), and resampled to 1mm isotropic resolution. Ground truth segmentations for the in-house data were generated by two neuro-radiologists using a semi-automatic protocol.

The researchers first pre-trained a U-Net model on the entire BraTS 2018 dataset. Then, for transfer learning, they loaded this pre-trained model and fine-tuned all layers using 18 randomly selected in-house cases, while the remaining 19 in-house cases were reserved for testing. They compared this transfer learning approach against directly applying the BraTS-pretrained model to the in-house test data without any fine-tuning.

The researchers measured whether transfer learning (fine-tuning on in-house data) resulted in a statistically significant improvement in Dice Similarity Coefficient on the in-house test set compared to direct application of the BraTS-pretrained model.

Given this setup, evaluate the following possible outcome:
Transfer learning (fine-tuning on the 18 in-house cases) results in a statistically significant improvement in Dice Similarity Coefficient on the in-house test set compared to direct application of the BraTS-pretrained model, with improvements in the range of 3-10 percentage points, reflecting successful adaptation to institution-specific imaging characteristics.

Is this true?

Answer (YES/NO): YES